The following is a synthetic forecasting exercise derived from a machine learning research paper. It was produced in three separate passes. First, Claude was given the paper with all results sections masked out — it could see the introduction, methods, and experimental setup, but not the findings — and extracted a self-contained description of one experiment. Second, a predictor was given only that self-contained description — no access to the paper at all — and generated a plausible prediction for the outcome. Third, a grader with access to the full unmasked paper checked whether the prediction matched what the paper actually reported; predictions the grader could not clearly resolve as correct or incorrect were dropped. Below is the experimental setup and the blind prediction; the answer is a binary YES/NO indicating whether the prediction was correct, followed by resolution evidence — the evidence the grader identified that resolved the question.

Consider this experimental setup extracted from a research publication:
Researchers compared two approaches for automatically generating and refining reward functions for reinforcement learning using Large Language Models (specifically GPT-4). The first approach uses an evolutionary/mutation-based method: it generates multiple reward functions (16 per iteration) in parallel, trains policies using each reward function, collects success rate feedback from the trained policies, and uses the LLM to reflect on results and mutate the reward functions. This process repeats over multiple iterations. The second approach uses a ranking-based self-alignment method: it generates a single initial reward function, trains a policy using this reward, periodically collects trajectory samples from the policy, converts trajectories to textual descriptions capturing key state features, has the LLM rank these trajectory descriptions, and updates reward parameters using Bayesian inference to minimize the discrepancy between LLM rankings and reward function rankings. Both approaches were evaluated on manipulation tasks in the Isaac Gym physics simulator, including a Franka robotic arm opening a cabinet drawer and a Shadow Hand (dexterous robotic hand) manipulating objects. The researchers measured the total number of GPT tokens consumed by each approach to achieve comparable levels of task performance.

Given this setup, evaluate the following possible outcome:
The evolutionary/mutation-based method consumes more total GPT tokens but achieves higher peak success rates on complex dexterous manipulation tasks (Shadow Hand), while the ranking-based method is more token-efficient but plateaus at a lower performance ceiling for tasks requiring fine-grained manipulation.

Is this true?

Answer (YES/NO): NO